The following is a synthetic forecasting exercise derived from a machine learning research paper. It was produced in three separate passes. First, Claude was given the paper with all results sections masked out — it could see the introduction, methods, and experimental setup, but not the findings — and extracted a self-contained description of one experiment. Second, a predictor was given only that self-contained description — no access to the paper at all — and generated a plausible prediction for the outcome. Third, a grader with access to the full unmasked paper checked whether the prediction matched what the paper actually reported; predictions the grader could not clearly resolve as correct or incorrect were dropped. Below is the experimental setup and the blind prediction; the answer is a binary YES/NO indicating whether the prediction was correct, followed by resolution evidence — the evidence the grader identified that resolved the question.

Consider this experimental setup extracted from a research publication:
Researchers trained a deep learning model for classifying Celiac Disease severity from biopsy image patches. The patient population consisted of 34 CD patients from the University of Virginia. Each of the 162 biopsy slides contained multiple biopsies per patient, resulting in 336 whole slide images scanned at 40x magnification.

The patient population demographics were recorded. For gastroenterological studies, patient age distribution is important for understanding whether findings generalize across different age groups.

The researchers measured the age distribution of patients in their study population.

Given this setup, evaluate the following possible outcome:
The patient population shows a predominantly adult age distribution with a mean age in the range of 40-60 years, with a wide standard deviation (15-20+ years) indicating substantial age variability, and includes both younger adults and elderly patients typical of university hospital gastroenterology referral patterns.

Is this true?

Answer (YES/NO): NO